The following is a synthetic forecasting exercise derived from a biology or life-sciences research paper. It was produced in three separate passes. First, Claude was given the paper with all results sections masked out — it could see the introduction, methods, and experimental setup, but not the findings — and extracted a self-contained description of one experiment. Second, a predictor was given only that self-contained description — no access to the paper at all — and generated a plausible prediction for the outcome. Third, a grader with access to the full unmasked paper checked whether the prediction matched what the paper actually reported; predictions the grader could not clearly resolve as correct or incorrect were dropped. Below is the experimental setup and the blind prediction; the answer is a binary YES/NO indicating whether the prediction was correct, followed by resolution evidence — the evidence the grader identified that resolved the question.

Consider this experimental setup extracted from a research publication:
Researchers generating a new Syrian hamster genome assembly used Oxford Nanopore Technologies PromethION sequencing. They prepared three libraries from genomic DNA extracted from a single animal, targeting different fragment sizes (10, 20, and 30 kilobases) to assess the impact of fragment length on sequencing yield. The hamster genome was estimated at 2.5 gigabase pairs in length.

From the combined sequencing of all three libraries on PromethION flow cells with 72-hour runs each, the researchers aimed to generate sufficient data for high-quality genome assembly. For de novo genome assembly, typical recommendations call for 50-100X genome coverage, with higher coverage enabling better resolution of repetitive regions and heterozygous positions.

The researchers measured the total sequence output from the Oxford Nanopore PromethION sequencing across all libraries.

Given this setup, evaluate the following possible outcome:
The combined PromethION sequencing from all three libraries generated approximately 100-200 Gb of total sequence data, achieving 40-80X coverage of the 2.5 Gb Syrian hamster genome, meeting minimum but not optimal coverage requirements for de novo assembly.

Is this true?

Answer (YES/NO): NO